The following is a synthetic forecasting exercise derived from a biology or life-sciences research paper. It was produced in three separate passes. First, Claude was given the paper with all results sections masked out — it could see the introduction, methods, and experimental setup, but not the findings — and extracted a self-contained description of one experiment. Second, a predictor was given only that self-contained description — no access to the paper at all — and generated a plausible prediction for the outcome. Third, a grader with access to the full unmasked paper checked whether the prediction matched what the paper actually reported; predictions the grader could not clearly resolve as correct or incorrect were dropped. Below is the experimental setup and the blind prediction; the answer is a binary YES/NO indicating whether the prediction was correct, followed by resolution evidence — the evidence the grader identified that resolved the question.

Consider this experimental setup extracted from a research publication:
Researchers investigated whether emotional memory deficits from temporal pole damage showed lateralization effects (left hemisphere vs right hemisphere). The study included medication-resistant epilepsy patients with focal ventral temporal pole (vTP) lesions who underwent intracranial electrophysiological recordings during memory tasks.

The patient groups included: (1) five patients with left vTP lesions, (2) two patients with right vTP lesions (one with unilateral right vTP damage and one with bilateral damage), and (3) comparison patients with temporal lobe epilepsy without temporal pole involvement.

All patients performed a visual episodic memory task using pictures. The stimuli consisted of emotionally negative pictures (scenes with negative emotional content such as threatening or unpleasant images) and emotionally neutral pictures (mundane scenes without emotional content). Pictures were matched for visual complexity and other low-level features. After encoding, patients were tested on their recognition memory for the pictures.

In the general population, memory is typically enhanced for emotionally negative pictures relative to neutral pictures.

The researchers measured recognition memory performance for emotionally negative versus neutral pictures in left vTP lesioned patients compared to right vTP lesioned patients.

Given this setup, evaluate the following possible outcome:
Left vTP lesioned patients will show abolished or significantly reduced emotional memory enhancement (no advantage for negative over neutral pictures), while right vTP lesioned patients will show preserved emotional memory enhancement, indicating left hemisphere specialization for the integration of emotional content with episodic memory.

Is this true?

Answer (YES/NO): NO